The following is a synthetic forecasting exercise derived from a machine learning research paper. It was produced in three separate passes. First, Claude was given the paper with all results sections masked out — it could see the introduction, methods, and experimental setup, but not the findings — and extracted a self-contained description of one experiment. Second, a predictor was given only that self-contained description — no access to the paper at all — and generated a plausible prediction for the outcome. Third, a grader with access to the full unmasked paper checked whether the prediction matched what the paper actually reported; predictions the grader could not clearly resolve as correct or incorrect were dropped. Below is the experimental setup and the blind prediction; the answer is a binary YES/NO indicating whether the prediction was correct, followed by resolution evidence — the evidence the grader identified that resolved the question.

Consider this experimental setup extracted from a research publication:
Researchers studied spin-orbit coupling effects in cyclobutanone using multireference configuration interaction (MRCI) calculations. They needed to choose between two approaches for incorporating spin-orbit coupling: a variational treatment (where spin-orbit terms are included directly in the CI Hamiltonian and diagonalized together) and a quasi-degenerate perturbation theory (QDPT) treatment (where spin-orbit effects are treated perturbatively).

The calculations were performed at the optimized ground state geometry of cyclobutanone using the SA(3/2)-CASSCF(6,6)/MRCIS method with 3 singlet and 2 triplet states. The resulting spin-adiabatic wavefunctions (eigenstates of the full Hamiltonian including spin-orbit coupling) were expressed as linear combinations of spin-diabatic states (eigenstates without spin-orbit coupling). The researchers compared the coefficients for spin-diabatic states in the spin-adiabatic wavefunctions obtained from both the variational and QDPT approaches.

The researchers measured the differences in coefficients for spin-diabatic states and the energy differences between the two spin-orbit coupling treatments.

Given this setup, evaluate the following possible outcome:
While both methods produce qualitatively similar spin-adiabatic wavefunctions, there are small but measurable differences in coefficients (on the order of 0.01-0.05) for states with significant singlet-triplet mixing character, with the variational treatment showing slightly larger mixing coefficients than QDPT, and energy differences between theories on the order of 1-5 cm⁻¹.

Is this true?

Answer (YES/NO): NO